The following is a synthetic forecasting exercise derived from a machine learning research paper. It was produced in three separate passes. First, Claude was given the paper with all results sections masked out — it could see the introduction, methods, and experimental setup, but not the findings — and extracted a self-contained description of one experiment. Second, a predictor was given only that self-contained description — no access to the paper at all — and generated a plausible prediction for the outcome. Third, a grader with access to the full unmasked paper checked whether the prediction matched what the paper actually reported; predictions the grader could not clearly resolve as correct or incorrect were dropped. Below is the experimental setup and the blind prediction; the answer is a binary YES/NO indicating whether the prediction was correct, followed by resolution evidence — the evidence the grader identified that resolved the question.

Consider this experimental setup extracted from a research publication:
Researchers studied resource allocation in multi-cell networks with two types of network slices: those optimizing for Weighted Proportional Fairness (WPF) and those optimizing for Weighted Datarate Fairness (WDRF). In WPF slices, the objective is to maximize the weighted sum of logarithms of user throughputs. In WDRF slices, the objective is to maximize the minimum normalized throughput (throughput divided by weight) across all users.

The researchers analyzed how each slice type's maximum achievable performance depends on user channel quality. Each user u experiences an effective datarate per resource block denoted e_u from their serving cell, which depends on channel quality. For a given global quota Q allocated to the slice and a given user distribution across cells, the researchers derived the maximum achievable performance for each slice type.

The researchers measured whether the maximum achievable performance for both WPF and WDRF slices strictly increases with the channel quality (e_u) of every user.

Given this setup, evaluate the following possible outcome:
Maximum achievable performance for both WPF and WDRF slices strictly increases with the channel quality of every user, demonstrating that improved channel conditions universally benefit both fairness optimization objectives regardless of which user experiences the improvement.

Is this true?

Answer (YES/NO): YES